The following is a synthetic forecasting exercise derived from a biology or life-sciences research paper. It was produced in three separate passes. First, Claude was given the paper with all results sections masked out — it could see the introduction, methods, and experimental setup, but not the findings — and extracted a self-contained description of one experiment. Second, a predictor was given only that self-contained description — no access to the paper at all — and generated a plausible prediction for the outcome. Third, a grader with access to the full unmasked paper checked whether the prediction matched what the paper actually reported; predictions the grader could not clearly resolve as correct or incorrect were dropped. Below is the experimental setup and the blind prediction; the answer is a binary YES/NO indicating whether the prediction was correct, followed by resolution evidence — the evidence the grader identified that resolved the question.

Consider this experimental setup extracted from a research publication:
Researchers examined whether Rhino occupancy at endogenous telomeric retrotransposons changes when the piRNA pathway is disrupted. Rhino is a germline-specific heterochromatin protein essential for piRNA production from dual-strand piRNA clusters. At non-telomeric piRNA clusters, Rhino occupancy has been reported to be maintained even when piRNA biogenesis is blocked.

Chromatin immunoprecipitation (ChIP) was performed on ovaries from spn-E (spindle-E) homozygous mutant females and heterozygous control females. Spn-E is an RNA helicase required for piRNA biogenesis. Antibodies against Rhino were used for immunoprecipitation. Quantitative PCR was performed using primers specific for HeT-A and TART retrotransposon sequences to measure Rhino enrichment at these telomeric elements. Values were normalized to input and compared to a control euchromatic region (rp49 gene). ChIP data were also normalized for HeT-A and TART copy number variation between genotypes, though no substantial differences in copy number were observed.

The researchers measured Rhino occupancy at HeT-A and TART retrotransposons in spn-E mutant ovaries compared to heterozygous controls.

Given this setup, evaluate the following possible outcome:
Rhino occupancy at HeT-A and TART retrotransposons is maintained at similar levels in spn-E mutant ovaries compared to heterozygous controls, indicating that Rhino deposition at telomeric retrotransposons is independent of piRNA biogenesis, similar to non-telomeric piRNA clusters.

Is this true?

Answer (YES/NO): NO